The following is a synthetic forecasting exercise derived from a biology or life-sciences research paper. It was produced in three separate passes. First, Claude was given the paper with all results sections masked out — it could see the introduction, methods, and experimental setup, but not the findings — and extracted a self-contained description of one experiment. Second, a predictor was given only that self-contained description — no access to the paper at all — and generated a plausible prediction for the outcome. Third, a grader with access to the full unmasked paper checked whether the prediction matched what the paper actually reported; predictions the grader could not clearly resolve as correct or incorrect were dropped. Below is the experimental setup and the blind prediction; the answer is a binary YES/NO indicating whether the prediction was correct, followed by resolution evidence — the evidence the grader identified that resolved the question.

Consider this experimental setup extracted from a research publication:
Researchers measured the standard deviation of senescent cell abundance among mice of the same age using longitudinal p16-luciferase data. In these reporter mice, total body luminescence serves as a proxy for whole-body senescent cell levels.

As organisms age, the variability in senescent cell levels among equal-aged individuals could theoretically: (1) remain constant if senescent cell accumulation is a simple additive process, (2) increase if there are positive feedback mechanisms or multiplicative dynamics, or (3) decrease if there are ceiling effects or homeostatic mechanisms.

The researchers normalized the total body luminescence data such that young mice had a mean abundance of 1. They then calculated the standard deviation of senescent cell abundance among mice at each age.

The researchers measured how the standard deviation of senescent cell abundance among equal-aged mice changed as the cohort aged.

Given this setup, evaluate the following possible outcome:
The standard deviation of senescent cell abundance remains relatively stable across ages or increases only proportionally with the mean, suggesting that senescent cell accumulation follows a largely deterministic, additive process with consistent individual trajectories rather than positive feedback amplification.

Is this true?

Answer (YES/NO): NO